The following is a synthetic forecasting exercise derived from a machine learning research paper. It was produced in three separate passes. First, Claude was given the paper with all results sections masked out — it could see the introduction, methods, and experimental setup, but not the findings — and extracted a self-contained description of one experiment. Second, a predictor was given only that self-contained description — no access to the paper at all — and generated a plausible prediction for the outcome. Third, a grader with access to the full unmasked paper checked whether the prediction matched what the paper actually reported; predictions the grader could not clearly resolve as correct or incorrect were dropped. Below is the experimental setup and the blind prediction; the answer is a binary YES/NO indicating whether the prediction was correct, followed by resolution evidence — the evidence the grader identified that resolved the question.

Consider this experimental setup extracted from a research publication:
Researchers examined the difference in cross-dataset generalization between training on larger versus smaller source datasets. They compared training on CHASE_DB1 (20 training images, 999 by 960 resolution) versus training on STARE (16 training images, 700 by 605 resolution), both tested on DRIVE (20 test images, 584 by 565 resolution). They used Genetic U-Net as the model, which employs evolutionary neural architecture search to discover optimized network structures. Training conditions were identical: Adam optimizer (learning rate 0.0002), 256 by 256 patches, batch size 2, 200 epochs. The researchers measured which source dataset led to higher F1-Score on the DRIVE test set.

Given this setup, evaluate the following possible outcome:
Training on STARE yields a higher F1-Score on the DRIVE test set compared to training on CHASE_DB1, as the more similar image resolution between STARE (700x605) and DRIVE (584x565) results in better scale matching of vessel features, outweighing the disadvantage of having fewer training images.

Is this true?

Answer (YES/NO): YES